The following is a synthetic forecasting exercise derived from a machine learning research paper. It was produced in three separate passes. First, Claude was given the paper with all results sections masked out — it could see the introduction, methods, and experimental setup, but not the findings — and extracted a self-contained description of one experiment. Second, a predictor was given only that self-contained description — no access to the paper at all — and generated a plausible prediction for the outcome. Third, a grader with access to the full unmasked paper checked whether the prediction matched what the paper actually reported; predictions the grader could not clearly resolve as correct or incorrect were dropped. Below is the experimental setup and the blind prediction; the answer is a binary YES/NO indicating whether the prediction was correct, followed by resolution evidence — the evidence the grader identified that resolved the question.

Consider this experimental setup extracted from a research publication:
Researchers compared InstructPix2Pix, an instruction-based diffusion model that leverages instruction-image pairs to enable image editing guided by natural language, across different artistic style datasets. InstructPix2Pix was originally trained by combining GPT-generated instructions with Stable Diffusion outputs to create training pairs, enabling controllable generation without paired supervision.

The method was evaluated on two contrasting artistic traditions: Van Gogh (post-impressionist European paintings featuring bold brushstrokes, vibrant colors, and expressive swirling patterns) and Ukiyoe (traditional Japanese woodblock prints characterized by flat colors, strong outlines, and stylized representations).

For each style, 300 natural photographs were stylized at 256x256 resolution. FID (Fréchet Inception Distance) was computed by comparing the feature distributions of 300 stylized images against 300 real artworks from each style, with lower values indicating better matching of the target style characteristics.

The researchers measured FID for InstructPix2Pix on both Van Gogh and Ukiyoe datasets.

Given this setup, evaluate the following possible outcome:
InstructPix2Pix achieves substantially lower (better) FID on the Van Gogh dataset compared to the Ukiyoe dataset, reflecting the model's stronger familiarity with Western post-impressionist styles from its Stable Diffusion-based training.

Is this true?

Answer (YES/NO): YES